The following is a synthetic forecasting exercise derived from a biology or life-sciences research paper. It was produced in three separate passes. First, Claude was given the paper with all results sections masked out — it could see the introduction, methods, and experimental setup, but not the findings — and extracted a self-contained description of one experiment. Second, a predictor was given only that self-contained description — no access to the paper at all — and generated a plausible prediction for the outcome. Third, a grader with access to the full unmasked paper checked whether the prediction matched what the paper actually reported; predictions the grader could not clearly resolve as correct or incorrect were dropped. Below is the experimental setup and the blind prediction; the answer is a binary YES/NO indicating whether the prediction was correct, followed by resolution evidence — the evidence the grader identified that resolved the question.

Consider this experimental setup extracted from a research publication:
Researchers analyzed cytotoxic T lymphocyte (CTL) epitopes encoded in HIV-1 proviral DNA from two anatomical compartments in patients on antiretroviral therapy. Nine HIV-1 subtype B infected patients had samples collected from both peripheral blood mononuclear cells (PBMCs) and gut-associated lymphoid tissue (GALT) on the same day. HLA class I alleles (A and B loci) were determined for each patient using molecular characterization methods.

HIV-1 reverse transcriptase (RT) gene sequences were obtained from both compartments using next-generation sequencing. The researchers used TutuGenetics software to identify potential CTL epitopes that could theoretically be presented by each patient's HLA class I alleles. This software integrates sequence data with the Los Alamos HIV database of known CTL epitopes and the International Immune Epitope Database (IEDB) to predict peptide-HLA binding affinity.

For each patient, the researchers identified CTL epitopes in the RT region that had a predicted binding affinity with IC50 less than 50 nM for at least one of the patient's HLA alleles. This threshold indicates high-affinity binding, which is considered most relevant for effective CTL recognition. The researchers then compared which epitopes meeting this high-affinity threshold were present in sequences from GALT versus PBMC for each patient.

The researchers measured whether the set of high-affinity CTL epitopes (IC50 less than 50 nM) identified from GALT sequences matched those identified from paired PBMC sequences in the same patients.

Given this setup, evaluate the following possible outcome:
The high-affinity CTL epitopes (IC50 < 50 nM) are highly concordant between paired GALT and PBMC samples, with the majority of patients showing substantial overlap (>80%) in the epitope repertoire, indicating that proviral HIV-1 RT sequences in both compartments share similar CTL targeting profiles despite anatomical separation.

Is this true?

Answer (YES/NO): YES